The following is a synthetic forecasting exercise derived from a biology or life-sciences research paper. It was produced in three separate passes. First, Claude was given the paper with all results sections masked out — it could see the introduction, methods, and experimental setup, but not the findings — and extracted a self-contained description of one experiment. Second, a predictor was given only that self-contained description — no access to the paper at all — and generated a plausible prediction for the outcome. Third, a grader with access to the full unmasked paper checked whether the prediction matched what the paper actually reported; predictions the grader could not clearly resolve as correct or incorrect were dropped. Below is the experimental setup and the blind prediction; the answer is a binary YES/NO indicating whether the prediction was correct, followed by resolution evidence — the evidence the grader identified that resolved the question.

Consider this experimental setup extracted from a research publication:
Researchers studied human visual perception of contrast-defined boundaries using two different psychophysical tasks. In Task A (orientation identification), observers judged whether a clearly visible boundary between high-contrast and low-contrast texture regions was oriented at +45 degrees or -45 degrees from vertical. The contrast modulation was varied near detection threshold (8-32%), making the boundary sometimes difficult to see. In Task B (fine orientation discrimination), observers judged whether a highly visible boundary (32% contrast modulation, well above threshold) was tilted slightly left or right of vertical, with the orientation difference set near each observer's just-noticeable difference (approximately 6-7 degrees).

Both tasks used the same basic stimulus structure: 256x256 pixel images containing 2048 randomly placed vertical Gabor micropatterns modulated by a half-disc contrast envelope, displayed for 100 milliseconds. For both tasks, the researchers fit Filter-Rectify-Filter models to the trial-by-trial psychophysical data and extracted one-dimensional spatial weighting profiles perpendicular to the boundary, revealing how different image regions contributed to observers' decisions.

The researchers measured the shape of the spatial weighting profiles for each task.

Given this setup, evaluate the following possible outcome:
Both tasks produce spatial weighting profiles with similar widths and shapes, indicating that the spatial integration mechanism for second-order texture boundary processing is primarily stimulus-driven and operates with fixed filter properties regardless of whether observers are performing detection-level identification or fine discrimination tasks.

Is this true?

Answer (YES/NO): NO